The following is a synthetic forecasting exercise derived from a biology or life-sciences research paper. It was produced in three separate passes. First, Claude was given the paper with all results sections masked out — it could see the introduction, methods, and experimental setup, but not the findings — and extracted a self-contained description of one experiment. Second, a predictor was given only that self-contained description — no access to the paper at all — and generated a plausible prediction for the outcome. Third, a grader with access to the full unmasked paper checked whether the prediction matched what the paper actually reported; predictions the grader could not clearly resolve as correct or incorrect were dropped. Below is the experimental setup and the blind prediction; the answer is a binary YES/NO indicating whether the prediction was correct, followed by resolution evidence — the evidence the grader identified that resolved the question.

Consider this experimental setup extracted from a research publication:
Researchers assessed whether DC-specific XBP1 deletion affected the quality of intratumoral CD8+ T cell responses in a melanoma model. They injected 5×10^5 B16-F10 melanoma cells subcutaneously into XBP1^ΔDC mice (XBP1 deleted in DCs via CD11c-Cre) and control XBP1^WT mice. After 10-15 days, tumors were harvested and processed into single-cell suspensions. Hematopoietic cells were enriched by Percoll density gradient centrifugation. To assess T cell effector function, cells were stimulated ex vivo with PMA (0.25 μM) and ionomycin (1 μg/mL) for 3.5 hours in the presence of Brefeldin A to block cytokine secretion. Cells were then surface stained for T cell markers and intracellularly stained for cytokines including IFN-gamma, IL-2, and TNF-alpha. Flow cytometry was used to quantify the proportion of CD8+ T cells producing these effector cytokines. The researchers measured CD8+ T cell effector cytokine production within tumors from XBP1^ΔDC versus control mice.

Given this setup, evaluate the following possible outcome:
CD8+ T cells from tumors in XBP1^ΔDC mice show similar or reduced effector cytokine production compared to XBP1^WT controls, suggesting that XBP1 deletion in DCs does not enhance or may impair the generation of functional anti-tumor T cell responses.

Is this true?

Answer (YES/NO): YES